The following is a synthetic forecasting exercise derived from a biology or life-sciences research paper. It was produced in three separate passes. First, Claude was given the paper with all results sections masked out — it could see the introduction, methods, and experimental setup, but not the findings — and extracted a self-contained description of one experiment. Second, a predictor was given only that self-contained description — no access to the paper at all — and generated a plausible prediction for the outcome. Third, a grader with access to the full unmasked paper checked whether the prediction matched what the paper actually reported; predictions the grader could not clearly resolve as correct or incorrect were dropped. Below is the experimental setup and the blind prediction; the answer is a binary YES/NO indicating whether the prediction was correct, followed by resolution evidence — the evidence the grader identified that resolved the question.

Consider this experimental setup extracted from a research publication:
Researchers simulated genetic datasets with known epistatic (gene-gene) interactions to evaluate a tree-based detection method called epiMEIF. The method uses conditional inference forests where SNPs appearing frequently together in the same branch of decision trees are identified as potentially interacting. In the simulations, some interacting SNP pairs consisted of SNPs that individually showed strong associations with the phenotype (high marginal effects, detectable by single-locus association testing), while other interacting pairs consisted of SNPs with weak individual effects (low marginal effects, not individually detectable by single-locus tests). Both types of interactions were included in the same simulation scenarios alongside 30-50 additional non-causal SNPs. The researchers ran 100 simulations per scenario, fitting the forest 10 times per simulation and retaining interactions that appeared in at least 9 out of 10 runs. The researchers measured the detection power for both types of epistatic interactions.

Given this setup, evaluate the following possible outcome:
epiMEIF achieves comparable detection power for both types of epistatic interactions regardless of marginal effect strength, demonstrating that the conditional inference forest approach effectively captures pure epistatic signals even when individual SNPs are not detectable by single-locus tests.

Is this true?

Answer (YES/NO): NO